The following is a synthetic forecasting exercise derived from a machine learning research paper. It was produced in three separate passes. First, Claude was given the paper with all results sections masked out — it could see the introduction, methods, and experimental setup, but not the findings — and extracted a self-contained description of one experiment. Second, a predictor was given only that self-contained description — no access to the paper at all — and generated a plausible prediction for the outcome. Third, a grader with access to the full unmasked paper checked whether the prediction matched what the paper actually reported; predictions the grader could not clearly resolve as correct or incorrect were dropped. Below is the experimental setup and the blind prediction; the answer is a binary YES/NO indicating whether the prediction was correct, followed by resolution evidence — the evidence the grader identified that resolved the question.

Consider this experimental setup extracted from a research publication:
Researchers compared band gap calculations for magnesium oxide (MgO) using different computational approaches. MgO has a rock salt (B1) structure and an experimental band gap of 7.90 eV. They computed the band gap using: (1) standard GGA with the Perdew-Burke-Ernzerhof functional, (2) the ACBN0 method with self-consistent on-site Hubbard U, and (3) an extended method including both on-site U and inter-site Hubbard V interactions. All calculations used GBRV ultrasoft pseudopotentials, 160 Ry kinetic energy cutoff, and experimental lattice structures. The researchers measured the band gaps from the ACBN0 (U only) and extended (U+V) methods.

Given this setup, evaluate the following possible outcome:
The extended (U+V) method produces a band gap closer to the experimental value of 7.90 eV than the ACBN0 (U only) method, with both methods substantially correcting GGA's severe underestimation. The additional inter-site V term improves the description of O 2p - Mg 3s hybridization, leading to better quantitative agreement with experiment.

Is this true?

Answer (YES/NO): NO